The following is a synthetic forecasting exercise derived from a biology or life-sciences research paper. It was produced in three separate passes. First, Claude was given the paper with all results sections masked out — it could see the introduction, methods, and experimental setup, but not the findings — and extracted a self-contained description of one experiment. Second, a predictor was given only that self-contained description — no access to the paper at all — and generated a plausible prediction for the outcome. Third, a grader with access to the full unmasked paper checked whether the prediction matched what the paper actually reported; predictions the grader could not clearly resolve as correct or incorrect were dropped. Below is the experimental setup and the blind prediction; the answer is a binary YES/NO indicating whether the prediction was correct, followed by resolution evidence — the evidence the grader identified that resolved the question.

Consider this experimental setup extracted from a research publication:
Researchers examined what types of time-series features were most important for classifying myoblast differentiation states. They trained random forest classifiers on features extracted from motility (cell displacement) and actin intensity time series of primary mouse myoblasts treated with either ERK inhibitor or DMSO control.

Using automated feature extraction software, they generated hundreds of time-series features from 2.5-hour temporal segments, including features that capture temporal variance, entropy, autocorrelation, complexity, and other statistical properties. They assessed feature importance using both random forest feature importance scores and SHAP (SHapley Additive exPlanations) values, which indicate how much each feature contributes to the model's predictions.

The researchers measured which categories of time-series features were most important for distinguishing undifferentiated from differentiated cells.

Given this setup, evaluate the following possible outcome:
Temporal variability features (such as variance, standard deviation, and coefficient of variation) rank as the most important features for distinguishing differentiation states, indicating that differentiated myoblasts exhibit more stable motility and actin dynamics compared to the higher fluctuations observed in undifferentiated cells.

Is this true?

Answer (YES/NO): NO